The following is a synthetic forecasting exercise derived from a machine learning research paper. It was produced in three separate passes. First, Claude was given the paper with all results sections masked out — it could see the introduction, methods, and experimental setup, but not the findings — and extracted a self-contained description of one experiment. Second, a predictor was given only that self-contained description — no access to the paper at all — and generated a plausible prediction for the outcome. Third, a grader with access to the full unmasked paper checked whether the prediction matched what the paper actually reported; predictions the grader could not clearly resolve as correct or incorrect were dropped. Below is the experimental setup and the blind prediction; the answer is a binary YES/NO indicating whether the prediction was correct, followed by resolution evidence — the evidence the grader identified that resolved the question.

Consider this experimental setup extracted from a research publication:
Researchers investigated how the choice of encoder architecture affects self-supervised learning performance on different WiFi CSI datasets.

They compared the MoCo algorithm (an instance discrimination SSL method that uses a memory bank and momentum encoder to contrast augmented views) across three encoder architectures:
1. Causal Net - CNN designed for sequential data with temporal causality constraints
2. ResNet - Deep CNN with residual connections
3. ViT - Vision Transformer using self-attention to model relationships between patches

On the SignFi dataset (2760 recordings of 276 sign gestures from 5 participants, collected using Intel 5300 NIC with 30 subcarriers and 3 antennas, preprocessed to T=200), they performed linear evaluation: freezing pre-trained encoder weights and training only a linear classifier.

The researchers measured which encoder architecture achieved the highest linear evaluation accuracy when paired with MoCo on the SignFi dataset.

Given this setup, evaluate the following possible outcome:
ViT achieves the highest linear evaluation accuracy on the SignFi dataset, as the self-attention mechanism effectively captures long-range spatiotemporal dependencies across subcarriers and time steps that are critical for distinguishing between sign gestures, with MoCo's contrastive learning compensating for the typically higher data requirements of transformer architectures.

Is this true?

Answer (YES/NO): YES